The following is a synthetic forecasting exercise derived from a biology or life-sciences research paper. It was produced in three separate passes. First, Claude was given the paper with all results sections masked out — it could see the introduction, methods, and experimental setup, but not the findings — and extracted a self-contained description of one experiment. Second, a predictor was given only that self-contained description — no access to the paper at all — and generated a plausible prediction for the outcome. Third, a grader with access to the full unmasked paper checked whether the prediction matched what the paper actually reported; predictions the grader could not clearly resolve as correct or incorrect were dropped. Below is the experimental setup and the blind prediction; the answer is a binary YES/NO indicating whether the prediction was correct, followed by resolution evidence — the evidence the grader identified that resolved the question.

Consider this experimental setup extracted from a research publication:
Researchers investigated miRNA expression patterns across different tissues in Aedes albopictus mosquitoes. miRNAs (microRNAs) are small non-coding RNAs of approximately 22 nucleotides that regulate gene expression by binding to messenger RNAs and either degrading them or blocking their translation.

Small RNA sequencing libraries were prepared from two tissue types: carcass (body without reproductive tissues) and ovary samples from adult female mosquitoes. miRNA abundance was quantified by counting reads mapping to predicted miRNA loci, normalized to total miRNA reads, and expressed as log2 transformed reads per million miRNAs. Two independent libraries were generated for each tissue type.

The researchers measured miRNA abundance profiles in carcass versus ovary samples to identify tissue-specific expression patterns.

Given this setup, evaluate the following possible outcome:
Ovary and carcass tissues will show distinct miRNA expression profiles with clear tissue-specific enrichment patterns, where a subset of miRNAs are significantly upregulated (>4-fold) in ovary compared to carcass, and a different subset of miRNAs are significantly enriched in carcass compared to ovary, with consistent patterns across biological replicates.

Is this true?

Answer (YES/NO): NO